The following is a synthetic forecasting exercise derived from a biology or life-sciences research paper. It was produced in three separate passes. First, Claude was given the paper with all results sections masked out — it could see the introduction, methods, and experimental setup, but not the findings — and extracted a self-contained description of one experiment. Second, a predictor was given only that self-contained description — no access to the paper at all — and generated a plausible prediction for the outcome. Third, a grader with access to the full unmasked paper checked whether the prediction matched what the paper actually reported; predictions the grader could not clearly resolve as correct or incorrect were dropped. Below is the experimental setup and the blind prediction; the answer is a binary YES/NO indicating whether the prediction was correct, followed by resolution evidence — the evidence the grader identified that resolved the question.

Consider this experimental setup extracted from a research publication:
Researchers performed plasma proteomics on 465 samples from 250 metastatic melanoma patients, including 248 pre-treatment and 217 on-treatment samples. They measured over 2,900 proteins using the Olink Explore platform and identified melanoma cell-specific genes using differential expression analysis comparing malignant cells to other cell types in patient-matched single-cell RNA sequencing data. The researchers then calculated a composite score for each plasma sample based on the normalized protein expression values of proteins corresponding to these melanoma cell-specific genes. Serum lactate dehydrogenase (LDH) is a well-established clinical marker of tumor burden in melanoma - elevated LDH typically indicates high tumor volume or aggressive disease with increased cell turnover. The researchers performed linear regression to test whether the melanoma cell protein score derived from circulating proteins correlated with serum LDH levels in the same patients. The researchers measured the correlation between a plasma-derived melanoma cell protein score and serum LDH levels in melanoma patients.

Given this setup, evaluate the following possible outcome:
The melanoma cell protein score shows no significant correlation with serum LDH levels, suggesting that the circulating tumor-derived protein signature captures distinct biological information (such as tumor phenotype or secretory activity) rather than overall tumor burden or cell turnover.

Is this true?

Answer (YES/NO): NO